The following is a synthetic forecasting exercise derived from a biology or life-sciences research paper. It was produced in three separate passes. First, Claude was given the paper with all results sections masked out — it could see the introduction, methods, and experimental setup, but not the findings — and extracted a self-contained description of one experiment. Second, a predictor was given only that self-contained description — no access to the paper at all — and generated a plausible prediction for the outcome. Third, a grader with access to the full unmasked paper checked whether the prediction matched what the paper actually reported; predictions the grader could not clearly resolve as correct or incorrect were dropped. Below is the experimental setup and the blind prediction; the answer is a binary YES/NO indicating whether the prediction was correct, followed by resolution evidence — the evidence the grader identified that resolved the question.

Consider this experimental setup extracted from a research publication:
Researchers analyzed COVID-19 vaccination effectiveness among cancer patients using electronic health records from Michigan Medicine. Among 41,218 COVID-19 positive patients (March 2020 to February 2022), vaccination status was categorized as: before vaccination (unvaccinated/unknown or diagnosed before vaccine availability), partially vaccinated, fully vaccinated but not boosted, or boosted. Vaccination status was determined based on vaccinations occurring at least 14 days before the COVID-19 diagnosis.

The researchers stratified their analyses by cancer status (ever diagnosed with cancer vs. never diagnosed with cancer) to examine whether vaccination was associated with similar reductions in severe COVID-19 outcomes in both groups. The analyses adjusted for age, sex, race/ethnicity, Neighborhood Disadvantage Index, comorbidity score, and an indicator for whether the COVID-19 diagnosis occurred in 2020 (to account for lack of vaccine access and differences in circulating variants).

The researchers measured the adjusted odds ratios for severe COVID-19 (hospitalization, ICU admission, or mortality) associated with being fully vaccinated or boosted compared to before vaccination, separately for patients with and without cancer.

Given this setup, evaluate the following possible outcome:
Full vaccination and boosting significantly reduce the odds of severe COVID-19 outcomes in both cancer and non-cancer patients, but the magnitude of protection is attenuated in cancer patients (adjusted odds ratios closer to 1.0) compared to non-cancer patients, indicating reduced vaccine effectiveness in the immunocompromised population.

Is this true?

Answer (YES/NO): NO